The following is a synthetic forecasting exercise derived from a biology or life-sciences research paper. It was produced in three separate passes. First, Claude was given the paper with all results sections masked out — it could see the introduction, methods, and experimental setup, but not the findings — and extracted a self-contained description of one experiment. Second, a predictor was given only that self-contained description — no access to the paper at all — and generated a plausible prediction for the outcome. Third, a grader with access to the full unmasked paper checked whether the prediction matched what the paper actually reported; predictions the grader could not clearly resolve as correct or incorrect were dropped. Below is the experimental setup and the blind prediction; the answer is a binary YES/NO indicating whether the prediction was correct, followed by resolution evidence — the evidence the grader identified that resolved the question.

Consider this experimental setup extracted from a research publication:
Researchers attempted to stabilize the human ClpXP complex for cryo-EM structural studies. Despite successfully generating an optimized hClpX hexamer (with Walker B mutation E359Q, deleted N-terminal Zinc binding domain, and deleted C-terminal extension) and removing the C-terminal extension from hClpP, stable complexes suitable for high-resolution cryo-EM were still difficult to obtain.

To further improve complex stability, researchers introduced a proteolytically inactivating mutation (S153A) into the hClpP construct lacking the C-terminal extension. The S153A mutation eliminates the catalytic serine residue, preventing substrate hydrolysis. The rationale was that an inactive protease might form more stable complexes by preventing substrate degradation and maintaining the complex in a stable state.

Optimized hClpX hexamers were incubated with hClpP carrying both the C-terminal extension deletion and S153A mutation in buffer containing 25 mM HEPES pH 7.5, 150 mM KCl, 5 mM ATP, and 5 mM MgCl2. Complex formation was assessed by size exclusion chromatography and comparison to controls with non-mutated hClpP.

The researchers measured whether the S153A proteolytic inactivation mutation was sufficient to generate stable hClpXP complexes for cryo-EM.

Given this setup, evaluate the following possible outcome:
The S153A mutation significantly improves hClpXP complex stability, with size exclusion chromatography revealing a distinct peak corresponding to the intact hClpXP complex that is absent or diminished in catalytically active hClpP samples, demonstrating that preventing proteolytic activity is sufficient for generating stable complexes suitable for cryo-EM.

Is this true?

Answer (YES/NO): NO